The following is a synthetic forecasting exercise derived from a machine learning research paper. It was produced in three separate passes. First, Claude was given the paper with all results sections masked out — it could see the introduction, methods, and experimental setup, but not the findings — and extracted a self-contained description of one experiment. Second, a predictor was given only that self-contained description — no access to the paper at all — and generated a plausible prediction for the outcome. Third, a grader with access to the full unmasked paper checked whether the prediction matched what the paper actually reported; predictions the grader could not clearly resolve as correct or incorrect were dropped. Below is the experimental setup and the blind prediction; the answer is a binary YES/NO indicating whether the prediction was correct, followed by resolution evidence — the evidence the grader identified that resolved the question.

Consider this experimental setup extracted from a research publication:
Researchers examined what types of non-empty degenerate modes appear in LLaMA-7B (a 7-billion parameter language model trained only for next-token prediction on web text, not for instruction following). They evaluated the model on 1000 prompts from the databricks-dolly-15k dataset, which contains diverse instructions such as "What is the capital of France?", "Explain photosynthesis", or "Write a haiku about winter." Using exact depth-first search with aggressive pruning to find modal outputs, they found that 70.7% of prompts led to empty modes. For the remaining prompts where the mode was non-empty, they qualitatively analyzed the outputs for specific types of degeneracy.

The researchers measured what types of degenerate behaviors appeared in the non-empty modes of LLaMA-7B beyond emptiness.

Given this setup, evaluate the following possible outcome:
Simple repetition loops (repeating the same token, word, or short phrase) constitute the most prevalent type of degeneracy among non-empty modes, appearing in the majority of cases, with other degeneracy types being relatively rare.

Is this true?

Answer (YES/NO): NO